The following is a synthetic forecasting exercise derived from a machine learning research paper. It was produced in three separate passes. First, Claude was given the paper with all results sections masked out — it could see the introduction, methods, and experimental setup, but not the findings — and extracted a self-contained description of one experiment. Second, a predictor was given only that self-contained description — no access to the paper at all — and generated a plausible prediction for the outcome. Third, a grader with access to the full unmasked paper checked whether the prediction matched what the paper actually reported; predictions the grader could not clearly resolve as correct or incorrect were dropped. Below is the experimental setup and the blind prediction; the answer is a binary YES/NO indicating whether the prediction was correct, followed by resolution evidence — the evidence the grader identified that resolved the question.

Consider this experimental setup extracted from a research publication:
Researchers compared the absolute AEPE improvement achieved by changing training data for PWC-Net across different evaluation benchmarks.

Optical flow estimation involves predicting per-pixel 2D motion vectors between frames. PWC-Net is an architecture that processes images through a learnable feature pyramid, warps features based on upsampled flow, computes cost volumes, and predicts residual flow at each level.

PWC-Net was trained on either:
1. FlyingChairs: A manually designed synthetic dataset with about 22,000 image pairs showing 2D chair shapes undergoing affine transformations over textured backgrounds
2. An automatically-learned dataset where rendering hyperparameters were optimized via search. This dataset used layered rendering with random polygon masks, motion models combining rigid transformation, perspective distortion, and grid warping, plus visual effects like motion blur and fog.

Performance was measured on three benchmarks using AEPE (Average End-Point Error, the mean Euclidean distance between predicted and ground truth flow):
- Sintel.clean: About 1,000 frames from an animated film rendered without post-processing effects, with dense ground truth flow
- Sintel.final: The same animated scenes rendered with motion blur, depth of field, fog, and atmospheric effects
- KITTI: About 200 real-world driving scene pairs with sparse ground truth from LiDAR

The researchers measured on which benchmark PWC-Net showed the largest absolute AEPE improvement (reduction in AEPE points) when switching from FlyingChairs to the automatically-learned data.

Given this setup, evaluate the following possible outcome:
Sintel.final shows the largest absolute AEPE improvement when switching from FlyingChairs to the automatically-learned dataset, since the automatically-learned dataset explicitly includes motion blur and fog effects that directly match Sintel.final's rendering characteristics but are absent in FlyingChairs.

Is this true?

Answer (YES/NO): NO